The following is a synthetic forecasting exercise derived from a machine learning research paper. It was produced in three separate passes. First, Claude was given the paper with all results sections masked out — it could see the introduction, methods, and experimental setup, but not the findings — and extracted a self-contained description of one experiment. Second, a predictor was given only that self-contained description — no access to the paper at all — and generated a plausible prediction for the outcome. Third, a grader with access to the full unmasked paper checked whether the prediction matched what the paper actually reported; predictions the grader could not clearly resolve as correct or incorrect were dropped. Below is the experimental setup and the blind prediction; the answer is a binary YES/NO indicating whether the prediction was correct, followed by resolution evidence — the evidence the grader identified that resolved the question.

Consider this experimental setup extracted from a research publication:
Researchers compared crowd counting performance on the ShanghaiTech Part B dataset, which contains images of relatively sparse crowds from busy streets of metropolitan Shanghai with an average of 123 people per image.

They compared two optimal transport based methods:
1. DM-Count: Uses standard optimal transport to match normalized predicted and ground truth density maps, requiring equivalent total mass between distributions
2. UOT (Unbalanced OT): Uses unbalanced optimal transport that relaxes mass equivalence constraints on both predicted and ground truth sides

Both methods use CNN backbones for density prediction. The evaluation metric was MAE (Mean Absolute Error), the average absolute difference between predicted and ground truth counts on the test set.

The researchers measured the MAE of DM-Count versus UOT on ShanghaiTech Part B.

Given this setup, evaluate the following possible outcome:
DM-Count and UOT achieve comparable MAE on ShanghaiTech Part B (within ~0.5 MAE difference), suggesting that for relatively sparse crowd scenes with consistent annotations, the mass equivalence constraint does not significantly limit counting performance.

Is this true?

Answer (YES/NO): NO